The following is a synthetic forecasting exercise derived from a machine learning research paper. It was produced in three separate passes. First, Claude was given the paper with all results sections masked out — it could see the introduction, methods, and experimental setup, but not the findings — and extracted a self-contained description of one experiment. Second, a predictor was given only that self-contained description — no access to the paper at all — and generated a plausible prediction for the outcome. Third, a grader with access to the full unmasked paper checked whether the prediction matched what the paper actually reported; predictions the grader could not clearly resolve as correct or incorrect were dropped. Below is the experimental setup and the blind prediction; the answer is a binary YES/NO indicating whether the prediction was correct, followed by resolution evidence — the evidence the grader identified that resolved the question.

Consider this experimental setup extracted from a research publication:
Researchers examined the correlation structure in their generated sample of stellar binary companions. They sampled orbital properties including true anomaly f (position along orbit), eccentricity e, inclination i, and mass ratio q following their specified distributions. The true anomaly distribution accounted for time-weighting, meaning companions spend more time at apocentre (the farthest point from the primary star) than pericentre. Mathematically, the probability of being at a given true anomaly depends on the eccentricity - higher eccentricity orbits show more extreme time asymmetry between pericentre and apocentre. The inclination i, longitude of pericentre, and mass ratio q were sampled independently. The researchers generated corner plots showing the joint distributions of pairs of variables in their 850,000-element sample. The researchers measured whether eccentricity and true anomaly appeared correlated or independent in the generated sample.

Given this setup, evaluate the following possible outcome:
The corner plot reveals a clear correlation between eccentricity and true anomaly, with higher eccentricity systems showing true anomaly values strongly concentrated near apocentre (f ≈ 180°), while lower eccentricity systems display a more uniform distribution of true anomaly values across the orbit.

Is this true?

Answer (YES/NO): YES